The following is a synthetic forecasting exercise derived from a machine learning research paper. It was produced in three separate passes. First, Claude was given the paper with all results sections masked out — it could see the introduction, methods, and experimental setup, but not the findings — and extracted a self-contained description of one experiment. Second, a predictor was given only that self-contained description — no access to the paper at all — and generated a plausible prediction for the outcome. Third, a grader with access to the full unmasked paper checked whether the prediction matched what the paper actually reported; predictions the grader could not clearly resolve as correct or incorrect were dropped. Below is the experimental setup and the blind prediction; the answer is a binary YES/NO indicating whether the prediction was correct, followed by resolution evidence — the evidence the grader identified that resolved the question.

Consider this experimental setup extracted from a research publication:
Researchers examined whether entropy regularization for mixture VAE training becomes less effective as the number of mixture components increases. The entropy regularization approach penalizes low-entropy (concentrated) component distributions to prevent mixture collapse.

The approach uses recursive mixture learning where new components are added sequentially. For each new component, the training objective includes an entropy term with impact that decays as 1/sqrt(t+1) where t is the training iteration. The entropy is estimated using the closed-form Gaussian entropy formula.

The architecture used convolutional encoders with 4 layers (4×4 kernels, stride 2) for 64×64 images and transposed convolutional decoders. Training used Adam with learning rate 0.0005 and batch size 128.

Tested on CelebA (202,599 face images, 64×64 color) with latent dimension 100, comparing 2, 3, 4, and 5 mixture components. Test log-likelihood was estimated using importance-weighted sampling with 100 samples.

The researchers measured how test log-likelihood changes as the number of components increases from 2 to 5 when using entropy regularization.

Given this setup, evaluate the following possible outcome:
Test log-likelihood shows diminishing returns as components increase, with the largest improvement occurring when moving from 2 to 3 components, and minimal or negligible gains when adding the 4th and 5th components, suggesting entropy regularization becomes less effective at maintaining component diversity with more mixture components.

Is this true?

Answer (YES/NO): NO